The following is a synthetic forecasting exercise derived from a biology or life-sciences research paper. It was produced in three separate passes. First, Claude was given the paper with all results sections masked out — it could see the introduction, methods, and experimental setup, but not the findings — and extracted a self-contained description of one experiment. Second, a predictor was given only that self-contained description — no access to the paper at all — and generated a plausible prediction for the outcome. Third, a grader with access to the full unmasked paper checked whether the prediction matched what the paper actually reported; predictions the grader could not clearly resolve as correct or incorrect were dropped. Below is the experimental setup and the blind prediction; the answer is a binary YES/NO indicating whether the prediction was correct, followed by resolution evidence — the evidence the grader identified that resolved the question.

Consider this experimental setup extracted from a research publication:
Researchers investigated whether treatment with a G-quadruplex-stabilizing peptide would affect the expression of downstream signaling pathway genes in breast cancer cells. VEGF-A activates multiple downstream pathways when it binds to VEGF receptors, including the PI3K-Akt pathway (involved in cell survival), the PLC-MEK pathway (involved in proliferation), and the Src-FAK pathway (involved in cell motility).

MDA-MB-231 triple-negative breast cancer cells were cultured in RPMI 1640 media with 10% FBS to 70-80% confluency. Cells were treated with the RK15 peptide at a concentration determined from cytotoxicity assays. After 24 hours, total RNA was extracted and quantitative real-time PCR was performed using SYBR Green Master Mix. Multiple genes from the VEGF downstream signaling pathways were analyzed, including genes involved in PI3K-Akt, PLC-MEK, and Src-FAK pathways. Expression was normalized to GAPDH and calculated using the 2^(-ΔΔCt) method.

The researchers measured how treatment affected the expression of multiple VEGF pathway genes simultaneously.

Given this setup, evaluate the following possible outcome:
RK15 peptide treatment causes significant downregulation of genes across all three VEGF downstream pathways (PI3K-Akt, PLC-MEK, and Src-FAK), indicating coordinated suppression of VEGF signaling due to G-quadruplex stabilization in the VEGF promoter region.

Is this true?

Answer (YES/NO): YES